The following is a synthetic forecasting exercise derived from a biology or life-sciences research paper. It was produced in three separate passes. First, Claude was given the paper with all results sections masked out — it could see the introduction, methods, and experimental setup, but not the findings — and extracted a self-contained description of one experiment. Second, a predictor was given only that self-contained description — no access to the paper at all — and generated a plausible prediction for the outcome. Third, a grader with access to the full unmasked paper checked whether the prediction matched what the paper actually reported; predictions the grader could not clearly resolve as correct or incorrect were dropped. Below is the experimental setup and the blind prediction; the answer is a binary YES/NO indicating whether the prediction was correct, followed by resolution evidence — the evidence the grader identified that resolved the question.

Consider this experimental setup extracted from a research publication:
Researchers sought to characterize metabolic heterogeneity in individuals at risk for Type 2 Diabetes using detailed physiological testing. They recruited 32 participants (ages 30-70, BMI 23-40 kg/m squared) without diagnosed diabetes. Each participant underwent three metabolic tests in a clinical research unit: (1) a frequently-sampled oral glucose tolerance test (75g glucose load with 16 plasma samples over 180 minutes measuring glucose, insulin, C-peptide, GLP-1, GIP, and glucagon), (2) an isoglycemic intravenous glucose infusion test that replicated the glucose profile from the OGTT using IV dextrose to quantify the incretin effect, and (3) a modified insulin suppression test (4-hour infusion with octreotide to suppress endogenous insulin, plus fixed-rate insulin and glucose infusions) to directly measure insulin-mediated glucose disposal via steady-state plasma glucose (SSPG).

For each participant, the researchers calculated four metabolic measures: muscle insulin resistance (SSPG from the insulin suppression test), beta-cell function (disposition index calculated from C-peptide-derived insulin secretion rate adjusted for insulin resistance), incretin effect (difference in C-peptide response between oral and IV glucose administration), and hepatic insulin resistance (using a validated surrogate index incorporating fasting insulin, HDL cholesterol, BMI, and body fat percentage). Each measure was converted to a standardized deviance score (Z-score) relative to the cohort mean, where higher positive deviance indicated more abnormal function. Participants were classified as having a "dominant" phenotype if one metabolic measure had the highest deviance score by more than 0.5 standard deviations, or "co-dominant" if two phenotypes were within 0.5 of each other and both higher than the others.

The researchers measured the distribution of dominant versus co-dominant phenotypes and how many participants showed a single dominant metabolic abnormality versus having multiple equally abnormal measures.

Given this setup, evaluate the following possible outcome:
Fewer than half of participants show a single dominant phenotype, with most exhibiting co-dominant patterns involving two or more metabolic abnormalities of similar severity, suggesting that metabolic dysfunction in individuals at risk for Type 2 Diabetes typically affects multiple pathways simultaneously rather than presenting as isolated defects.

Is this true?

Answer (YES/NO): NO